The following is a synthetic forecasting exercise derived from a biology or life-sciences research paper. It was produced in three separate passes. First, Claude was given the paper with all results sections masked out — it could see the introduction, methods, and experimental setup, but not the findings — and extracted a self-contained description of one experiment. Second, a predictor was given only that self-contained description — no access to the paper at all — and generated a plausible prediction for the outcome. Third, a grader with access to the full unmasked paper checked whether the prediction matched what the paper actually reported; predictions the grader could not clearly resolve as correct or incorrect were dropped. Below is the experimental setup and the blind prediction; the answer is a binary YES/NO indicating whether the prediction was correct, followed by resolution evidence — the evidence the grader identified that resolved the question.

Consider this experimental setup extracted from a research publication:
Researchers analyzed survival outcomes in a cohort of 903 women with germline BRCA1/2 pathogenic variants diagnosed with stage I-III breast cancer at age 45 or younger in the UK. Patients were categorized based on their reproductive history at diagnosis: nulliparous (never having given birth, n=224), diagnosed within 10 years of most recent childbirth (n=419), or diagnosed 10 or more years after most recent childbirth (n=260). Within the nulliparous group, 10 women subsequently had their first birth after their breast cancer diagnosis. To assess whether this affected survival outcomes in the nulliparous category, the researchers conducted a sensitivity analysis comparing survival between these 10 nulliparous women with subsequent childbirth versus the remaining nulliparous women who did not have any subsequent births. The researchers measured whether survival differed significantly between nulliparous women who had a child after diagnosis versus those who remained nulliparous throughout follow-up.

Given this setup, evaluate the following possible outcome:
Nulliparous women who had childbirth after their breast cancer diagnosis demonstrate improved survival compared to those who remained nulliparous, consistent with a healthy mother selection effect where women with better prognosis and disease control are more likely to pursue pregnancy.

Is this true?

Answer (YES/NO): NO